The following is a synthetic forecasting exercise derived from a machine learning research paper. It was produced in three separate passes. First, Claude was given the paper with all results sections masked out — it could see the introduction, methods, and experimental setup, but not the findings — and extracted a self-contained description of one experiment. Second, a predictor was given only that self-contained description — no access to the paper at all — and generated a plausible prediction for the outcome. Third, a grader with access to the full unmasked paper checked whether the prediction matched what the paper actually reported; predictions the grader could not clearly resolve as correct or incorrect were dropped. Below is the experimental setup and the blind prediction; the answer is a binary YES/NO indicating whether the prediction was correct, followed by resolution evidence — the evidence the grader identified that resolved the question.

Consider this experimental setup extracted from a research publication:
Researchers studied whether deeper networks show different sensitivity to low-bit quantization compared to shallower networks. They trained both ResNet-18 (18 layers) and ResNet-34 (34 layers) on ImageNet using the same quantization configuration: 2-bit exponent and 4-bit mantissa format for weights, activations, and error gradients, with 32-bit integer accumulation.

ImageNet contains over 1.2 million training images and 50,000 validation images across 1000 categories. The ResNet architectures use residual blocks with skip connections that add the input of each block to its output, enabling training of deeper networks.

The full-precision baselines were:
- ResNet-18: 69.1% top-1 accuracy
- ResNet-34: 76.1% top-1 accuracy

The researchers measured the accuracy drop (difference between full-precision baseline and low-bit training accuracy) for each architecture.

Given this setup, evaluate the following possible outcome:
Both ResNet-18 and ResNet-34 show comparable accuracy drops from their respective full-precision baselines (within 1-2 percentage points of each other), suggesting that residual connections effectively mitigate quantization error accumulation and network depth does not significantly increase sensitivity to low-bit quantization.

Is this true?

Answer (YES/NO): YES